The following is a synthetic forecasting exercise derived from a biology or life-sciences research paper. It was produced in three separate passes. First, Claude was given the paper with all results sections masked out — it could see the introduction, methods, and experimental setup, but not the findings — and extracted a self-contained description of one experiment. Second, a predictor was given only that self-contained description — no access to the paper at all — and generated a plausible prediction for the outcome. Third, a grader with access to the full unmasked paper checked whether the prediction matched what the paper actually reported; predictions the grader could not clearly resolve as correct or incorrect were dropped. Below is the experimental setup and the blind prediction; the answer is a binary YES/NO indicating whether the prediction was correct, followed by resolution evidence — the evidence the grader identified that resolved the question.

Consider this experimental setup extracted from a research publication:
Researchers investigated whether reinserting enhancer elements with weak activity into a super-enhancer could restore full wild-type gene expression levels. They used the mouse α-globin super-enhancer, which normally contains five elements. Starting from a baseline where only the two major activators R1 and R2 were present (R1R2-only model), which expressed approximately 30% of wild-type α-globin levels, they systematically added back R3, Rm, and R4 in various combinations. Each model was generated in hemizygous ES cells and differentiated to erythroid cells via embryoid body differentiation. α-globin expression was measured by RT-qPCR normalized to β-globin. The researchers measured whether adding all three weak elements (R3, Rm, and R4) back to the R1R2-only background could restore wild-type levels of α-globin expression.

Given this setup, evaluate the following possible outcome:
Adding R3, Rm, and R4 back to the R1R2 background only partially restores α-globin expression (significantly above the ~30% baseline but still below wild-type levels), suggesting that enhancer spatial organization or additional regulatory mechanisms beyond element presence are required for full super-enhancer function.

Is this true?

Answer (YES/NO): NO